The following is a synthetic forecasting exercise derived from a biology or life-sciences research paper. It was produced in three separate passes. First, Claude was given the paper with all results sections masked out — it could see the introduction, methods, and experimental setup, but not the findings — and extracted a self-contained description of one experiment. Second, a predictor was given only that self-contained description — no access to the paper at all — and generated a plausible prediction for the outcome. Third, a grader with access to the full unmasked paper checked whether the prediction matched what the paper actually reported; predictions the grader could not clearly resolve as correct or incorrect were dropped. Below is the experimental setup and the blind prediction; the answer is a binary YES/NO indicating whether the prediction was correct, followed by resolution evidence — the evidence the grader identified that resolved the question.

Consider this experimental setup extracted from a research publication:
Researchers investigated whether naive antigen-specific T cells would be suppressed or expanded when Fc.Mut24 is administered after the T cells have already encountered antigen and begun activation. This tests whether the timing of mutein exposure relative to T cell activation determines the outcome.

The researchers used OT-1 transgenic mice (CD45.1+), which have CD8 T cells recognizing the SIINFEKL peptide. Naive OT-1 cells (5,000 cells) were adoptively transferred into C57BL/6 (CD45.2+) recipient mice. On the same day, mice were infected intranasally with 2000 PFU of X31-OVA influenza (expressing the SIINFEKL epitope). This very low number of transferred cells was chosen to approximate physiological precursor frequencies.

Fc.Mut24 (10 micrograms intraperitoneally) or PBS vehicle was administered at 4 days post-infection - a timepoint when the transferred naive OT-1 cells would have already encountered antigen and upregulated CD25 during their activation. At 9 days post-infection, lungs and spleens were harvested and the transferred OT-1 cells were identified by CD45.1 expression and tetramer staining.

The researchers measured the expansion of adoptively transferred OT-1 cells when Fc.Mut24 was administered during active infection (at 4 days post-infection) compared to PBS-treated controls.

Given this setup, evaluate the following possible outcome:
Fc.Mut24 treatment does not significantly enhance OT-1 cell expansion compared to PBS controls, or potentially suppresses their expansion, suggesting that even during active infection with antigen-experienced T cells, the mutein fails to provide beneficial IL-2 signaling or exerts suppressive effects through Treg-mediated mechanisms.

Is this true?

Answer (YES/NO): NO